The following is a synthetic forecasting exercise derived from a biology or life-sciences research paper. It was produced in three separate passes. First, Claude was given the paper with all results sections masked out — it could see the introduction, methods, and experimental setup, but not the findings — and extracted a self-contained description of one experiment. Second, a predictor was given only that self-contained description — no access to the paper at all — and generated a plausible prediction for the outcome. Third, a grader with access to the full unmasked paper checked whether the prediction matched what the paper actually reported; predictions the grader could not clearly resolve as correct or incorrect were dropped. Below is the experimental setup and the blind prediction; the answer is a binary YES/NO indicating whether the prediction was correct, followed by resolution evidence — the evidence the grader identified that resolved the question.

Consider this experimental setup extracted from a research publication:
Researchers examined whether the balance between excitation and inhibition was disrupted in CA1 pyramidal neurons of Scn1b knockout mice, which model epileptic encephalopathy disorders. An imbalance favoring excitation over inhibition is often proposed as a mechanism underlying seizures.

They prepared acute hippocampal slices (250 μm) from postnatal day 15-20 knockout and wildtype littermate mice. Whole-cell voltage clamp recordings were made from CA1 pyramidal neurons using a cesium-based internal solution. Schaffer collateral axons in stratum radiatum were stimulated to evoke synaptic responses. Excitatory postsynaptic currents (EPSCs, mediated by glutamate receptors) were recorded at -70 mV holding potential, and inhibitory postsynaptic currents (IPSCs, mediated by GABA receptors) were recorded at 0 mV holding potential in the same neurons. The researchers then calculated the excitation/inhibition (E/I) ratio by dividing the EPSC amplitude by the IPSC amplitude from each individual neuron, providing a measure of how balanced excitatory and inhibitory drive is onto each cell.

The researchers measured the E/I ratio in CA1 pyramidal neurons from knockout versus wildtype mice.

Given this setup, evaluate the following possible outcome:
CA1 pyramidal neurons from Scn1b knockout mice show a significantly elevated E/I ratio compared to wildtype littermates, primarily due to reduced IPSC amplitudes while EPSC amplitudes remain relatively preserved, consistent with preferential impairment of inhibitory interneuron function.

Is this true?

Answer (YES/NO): NO